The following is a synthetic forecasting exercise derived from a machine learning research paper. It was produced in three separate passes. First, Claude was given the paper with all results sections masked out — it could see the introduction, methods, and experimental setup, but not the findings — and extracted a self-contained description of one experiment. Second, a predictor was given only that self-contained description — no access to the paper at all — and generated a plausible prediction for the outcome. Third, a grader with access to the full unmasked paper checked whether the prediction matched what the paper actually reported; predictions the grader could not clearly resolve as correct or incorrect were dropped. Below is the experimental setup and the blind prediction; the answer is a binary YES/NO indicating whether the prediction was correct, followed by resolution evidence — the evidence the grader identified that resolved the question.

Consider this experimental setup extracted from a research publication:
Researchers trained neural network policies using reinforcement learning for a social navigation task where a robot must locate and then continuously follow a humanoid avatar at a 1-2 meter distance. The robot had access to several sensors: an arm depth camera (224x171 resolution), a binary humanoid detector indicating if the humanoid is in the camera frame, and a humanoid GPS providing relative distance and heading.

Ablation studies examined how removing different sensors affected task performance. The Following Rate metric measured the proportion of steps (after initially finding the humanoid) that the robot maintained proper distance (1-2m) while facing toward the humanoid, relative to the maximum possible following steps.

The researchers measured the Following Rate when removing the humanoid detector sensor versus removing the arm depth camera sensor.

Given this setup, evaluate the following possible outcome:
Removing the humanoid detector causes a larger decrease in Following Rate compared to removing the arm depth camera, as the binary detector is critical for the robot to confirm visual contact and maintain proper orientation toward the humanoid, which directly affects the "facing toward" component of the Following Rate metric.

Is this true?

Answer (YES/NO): NO